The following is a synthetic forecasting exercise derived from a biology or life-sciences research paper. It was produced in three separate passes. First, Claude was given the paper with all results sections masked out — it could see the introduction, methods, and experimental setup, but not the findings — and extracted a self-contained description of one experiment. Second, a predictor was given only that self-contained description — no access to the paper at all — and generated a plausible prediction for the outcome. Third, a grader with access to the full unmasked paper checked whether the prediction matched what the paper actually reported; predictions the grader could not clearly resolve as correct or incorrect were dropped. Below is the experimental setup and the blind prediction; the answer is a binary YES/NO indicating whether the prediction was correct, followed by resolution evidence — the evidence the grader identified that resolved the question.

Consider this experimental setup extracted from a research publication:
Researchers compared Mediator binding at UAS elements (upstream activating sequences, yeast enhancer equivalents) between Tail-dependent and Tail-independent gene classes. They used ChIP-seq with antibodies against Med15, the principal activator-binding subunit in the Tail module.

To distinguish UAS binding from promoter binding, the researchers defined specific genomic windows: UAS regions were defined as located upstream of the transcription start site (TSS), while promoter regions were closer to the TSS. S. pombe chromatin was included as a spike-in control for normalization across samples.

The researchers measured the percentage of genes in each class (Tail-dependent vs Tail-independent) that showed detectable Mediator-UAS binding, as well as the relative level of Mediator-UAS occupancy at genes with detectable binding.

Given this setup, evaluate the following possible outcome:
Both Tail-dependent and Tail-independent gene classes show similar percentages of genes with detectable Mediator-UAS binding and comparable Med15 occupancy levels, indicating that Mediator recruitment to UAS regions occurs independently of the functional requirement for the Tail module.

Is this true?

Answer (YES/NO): NO